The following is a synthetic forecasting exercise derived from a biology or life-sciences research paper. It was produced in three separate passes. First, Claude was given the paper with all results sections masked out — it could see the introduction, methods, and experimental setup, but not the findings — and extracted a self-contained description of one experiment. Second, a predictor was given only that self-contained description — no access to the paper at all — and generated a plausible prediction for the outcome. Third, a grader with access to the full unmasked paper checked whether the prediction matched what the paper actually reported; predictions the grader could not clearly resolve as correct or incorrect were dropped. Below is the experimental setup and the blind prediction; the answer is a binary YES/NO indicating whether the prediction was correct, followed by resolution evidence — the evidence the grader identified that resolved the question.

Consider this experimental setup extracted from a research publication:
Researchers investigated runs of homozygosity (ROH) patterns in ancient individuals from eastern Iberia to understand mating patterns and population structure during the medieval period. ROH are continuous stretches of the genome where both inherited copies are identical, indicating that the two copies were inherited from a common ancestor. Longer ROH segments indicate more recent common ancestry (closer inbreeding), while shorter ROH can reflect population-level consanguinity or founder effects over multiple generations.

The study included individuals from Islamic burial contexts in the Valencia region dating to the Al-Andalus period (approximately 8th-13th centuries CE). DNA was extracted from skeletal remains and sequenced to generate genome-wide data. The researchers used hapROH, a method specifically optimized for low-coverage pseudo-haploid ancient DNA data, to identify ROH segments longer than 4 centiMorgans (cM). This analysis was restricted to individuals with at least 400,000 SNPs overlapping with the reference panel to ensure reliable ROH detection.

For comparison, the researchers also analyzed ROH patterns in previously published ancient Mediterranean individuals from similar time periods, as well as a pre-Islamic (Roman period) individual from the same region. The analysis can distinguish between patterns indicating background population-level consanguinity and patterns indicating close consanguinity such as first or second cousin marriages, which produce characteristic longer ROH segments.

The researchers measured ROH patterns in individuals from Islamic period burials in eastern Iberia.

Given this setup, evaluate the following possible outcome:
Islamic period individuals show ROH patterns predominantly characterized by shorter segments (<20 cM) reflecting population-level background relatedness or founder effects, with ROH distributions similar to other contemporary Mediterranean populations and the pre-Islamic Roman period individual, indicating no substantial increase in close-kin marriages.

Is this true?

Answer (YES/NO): NO